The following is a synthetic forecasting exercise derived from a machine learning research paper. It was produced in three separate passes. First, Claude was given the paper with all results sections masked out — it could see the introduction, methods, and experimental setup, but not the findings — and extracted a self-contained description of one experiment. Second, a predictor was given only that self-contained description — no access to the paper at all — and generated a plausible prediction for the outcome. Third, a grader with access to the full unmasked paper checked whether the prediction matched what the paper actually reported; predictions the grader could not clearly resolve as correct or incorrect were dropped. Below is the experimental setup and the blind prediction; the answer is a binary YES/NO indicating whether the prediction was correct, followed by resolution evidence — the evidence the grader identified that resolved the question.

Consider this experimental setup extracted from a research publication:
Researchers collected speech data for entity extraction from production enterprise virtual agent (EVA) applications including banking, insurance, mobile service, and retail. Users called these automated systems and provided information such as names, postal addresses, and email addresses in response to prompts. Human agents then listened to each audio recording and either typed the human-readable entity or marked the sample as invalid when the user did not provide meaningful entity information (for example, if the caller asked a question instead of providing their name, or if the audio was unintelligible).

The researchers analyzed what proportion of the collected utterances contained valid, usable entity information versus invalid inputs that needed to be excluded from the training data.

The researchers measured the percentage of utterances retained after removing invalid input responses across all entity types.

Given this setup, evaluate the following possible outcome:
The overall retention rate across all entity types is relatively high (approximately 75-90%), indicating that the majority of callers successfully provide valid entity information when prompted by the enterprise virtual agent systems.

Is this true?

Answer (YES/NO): NO